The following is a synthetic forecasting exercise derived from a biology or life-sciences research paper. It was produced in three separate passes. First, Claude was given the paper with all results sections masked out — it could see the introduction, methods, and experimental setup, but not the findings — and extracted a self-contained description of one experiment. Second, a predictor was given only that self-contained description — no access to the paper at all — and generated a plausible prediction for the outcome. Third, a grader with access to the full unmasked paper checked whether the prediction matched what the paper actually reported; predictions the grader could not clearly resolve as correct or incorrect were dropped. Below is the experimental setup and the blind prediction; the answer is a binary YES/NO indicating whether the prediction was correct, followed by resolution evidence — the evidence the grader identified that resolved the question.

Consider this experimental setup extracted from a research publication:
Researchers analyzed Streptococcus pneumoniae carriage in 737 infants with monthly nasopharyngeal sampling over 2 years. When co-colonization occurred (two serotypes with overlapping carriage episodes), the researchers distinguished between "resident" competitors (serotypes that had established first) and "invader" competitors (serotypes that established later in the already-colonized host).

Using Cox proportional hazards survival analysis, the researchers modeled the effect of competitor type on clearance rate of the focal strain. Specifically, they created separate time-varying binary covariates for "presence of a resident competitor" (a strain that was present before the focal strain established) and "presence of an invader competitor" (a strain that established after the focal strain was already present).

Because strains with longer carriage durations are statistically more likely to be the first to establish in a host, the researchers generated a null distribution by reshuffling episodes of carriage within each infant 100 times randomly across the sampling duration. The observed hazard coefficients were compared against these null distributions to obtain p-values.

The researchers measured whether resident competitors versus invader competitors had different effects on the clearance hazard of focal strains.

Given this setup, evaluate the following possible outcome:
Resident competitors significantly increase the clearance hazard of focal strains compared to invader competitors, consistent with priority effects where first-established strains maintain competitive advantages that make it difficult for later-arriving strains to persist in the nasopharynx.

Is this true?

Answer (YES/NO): YES